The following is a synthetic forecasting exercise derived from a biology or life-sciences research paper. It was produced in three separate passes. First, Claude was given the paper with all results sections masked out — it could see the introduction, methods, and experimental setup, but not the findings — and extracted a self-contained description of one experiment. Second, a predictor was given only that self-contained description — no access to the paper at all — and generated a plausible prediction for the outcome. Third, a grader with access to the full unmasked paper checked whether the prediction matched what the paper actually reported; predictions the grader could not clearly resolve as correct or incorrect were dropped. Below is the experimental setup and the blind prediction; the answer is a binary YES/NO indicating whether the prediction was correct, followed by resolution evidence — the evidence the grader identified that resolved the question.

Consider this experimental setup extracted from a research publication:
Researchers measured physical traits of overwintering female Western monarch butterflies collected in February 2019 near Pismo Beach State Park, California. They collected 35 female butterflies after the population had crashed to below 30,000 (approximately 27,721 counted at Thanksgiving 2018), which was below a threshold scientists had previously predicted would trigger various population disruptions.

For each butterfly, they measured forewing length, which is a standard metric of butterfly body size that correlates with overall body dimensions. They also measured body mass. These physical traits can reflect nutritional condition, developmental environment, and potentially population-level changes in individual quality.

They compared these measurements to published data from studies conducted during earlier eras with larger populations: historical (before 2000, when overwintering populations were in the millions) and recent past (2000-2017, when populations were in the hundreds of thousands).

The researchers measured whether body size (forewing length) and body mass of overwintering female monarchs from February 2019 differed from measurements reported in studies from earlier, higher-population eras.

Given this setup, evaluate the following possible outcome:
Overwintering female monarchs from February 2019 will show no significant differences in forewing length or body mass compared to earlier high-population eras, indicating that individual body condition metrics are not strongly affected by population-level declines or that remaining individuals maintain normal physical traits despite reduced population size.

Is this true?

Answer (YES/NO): NO